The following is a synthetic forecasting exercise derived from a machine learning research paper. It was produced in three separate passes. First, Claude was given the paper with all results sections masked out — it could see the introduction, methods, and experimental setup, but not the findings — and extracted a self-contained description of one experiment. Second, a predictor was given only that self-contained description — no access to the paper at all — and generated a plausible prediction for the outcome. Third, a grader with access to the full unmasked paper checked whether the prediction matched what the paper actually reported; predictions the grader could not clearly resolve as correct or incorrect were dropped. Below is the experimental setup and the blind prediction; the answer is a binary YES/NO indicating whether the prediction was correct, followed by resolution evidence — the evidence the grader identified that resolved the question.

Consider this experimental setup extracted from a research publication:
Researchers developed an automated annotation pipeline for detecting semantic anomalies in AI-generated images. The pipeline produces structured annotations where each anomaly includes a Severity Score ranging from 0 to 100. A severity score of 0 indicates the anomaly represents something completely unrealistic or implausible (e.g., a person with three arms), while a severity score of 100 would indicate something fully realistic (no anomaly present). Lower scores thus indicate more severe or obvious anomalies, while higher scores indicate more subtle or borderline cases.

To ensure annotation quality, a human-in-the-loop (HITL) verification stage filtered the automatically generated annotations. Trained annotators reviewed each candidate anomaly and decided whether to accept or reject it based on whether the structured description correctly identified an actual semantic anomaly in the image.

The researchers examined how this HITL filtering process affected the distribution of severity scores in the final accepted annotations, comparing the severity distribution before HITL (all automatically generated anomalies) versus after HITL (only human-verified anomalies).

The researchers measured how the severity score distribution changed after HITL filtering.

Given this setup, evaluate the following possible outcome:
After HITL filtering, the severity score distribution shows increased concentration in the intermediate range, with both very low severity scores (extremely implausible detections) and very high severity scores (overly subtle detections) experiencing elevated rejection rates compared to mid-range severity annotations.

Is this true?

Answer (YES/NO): NO